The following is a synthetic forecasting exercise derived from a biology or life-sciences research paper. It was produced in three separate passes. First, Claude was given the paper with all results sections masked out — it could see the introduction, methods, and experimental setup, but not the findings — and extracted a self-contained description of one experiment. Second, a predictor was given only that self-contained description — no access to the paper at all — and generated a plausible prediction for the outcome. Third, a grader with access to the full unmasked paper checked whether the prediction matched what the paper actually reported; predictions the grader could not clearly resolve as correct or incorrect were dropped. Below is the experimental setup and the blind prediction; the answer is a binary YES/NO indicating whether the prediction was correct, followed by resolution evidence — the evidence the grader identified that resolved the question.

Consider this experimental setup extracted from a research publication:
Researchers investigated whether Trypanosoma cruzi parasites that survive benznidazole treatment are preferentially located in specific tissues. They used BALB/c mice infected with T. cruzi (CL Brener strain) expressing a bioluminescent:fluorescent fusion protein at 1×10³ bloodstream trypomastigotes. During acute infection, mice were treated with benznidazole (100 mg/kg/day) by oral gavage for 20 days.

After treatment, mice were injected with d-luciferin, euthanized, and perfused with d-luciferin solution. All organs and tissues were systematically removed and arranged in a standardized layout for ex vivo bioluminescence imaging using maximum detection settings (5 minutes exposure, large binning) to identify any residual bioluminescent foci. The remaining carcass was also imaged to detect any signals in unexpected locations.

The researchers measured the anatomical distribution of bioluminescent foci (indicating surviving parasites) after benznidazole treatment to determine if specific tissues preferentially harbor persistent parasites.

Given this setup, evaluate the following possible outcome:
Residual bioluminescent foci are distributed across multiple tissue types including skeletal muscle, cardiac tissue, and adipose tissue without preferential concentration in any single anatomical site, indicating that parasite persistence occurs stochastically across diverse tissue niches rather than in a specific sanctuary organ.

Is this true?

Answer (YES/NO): YES